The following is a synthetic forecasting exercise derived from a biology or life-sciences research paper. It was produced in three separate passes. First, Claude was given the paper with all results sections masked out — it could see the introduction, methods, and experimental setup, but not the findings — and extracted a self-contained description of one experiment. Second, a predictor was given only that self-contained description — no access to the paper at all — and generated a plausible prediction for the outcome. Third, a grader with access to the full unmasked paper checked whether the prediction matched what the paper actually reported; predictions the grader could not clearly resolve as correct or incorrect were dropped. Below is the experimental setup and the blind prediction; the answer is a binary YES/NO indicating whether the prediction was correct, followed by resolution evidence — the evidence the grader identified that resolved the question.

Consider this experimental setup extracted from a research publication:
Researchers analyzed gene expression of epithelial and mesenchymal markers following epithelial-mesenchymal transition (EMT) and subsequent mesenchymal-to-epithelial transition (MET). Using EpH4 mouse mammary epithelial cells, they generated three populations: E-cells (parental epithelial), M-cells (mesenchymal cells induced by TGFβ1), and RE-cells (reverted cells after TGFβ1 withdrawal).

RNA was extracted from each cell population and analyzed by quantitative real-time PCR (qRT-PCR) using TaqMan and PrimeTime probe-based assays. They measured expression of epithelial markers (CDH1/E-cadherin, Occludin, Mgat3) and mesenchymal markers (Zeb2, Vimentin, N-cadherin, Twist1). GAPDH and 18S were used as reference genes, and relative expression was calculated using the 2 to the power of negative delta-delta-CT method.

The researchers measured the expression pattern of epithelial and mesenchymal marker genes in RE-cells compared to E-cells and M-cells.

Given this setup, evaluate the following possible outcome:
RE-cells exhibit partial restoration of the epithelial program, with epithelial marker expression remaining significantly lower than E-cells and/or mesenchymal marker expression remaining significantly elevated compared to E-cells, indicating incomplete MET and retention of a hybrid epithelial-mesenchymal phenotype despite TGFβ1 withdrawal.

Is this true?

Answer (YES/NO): YES